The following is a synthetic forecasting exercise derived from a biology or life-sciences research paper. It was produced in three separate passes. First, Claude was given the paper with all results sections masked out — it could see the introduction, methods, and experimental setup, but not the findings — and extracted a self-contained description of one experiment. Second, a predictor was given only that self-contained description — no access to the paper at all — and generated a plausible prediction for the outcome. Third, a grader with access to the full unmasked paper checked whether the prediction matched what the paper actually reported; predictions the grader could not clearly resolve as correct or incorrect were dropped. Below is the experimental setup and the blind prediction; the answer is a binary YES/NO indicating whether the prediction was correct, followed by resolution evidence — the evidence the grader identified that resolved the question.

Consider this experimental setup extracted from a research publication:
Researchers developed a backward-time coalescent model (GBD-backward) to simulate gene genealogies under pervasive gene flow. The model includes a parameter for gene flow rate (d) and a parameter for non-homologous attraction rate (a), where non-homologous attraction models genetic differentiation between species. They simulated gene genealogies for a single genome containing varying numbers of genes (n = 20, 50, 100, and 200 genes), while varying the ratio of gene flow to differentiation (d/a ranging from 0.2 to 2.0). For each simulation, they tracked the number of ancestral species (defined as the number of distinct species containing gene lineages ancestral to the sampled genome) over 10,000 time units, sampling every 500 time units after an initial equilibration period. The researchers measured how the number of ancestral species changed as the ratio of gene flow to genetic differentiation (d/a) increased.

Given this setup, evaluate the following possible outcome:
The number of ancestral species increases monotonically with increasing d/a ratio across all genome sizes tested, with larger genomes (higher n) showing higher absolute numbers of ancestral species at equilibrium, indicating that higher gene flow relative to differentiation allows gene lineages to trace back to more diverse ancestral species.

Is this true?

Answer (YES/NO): YES